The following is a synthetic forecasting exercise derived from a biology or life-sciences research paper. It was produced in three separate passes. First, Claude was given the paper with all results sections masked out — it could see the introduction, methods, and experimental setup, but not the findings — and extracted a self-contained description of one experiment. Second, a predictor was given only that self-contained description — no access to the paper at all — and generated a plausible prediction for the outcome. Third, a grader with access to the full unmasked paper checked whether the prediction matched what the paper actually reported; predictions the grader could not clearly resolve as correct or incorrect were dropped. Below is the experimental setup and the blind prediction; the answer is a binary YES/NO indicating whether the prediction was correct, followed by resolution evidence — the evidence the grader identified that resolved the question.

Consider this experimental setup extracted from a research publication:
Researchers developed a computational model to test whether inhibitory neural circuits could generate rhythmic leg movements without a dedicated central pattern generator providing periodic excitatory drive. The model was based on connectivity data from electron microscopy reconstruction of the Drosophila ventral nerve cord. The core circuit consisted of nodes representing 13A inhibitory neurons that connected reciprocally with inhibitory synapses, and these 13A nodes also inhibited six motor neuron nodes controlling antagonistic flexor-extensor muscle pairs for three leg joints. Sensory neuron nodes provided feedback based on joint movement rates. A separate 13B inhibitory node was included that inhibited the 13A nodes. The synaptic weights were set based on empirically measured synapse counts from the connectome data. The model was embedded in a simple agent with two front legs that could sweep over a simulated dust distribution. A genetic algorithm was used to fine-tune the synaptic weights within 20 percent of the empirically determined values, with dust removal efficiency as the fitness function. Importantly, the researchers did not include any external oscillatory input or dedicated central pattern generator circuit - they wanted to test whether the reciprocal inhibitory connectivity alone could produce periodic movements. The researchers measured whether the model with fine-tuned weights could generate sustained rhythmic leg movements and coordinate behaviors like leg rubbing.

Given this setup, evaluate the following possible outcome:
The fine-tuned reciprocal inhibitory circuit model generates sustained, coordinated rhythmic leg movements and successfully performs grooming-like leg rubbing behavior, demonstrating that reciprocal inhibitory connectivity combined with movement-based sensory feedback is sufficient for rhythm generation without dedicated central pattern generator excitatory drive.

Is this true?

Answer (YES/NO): YES